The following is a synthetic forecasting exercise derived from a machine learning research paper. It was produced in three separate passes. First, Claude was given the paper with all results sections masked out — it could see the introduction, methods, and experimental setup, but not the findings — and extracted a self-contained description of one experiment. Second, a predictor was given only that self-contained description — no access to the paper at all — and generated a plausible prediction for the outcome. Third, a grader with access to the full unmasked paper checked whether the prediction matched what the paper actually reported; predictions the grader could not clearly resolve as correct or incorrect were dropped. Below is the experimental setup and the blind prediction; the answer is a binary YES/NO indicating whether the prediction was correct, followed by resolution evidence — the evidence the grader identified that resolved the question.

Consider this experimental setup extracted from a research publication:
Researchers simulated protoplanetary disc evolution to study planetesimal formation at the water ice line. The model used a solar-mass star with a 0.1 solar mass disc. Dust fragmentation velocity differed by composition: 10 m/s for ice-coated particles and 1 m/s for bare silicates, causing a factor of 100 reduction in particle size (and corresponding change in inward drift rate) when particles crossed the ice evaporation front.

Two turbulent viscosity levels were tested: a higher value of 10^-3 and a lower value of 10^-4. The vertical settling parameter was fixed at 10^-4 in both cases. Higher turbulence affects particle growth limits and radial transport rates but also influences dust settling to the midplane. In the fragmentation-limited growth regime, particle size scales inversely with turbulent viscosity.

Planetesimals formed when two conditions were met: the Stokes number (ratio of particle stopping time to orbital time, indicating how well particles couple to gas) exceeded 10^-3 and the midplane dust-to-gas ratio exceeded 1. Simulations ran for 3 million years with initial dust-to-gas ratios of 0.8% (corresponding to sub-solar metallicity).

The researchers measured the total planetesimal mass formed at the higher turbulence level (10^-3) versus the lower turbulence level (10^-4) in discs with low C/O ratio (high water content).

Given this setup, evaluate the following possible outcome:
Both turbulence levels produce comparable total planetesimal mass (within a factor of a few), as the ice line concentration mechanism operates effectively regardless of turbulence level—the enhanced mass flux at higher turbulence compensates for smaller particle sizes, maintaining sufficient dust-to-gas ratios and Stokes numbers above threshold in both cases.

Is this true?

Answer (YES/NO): NO